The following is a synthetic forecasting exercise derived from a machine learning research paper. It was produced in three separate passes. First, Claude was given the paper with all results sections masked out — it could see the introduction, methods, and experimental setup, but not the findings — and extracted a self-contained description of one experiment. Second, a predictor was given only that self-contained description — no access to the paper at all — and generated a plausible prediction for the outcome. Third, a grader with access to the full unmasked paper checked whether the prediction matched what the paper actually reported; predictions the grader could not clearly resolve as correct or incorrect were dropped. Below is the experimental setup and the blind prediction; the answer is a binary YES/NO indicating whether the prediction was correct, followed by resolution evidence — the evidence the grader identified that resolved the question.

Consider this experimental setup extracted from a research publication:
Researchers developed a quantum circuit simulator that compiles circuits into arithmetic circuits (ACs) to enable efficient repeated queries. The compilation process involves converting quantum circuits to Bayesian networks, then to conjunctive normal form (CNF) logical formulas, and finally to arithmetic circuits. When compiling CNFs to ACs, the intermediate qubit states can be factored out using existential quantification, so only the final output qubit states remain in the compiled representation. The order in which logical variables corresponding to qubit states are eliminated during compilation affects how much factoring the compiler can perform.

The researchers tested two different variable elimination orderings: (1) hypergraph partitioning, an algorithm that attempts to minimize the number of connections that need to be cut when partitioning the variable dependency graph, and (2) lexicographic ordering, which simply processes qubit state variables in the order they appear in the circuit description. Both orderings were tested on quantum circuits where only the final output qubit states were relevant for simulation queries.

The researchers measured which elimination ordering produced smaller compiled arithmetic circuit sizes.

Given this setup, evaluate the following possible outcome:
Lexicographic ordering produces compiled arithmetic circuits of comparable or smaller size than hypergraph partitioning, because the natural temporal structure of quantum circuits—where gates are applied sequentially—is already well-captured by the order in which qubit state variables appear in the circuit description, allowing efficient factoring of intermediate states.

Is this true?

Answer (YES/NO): NO